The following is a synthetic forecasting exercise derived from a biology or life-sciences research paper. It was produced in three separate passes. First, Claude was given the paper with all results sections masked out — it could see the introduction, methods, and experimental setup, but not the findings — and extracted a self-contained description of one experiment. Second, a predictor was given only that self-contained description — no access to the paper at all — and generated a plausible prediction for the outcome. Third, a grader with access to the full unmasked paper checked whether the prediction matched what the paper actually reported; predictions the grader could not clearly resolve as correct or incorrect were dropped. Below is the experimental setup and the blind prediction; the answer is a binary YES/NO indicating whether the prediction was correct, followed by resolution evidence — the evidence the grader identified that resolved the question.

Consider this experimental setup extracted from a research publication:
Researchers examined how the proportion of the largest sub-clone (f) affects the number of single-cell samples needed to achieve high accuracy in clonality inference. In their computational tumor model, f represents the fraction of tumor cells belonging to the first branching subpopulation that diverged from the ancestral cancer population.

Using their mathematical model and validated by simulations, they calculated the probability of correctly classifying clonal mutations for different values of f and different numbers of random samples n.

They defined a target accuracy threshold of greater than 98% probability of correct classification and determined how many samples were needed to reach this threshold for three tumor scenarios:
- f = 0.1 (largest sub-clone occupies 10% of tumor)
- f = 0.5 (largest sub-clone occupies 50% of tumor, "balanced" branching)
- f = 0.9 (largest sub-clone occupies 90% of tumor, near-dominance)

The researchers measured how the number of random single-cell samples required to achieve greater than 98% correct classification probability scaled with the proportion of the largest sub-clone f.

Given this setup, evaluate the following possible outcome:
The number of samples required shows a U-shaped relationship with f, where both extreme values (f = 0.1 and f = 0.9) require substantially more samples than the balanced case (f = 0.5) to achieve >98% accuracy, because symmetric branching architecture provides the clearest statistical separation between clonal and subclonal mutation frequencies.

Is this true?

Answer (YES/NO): NO